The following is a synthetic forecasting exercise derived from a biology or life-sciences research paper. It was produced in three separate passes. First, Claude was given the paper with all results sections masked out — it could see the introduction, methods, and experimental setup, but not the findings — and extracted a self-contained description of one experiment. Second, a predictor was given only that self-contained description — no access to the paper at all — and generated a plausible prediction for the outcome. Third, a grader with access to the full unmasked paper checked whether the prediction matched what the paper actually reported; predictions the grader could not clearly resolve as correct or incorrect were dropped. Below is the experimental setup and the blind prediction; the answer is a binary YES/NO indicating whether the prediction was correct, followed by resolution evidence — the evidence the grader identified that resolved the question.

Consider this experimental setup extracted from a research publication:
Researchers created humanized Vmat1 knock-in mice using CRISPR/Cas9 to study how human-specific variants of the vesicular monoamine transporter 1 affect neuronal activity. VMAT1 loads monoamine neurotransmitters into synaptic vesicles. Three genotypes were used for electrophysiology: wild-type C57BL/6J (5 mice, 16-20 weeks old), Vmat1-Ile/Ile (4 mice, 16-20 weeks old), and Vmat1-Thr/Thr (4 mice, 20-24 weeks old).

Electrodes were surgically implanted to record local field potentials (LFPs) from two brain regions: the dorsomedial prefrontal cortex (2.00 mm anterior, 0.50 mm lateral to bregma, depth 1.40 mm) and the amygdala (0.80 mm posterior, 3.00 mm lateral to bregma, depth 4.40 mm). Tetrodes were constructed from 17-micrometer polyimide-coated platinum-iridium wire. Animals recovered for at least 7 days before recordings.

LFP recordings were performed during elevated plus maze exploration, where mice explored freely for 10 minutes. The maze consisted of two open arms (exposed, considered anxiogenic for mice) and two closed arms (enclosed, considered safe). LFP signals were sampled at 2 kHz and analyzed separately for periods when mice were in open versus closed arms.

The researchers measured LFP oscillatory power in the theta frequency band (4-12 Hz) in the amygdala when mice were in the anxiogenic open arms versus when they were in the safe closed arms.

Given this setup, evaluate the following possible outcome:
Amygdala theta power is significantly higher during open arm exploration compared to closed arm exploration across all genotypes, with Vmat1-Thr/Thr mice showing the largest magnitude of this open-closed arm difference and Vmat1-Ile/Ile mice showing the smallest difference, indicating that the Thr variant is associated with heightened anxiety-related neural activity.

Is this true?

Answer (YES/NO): NO